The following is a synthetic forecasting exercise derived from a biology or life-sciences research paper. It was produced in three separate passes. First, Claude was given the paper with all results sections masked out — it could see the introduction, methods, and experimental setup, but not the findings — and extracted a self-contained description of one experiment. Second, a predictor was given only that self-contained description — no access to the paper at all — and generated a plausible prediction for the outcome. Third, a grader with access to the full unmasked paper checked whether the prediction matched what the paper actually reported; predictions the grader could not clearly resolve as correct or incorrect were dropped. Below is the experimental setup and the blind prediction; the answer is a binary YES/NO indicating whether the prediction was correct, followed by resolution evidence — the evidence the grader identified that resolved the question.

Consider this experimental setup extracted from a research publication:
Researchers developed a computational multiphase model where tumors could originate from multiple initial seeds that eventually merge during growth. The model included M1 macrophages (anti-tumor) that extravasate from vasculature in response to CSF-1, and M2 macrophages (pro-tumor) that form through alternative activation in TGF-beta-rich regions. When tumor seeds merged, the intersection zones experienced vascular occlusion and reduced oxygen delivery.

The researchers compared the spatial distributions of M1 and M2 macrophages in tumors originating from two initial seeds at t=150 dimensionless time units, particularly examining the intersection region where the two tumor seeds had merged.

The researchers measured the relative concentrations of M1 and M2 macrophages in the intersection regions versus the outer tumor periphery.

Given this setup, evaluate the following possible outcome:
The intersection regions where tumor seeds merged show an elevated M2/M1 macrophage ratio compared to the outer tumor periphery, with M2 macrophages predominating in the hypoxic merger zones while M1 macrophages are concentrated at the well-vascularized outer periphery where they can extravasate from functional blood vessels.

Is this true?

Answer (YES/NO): YES